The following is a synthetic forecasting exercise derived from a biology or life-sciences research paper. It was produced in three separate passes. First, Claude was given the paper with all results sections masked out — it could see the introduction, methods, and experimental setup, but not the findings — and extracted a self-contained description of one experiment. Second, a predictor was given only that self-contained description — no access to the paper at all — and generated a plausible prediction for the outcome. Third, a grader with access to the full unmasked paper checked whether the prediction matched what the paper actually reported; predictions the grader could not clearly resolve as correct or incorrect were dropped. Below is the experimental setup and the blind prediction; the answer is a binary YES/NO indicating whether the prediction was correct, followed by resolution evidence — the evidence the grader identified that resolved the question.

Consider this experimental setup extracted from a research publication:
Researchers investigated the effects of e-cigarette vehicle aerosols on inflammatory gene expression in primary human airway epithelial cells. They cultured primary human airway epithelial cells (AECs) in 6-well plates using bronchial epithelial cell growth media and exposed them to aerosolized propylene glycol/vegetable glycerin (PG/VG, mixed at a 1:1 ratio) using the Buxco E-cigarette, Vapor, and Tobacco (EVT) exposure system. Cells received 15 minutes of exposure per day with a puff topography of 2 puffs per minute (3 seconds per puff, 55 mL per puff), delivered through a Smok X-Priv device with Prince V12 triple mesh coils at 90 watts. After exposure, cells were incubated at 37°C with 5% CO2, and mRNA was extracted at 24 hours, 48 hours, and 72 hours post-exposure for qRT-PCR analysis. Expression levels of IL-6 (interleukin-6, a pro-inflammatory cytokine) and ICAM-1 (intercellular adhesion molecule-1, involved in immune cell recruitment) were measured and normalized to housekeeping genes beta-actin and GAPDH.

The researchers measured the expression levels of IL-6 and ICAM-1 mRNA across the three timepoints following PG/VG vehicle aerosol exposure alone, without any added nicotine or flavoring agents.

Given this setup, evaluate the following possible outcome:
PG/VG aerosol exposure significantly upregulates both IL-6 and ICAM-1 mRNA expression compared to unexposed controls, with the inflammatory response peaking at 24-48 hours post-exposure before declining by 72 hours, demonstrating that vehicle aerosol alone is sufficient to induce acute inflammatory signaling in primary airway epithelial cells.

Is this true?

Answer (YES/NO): NO